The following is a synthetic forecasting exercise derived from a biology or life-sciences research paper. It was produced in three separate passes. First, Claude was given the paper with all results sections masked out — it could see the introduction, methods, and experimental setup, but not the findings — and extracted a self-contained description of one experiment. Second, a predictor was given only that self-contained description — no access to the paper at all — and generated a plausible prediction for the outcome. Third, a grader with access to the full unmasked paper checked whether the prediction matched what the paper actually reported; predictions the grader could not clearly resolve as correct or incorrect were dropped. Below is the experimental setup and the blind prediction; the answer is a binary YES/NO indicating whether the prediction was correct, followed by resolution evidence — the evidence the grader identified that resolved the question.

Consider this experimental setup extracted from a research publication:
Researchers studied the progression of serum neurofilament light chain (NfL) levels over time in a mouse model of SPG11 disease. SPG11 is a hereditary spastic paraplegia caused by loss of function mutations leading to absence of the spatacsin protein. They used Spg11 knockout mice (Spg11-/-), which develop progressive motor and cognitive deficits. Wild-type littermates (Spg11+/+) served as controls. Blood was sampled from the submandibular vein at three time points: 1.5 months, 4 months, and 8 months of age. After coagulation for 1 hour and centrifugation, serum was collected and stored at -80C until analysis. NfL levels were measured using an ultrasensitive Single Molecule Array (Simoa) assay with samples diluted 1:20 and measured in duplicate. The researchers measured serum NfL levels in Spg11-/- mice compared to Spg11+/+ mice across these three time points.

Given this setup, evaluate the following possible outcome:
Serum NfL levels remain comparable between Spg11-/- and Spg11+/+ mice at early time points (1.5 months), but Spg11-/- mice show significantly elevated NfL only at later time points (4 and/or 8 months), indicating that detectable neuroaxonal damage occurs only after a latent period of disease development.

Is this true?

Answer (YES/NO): YES